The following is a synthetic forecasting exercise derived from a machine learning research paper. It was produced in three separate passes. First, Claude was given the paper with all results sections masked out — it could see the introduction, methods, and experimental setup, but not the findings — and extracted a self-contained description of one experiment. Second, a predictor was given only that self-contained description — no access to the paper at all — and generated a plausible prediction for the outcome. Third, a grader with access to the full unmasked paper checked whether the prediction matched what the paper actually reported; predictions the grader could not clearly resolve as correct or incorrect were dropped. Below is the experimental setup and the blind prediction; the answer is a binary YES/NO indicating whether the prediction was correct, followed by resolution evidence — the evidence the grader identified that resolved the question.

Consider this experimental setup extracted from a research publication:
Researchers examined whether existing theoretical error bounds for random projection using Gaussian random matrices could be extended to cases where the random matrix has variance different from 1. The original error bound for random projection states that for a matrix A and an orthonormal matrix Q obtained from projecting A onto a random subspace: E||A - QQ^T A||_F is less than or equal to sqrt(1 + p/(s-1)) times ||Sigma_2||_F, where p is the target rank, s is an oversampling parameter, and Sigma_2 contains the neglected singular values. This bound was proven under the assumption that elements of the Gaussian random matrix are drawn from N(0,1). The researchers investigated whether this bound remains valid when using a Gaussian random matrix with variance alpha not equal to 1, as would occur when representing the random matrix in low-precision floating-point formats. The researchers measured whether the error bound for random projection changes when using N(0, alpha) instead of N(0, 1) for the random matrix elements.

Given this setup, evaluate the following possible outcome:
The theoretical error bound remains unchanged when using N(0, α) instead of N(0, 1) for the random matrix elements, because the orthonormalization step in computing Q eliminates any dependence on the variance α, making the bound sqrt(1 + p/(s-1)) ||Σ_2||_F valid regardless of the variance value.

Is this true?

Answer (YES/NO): NO